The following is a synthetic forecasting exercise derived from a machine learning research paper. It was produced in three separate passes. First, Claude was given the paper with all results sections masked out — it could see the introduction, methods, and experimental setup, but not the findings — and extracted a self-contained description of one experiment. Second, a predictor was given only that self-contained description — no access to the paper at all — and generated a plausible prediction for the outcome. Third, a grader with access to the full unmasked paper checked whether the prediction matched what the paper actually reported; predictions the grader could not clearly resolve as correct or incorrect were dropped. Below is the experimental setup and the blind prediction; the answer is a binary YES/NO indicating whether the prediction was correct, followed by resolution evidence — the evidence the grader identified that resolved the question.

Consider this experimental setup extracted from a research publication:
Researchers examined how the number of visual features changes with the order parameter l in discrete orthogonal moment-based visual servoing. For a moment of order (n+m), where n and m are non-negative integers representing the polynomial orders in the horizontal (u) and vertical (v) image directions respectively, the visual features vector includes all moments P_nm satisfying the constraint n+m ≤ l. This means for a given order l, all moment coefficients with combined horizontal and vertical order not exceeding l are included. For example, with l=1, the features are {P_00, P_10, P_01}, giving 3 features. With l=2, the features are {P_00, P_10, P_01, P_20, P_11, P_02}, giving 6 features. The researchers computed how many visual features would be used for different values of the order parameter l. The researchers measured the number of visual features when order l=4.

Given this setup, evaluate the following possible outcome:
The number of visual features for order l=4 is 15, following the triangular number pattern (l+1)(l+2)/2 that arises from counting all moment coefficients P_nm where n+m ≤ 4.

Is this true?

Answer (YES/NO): YES